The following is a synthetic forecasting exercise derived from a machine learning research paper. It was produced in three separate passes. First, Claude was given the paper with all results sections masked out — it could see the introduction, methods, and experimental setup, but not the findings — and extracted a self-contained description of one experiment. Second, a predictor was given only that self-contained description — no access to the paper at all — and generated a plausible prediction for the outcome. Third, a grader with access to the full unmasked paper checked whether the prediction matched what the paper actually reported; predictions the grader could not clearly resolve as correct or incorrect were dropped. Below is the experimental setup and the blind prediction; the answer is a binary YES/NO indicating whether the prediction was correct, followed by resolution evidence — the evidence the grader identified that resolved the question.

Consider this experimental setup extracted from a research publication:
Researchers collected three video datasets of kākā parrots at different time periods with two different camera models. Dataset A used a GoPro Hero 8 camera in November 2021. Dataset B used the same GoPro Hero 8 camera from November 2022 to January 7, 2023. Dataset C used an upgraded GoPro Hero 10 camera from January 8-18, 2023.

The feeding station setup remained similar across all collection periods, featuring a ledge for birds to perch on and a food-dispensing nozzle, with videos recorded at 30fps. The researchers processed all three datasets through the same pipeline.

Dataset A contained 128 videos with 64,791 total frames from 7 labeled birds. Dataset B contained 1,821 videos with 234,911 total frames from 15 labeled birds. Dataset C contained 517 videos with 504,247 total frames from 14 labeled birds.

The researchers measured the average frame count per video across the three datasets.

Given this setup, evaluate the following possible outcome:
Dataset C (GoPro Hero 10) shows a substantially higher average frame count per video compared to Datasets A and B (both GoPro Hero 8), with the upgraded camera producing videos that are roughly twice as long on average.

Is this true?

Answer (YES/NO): NO